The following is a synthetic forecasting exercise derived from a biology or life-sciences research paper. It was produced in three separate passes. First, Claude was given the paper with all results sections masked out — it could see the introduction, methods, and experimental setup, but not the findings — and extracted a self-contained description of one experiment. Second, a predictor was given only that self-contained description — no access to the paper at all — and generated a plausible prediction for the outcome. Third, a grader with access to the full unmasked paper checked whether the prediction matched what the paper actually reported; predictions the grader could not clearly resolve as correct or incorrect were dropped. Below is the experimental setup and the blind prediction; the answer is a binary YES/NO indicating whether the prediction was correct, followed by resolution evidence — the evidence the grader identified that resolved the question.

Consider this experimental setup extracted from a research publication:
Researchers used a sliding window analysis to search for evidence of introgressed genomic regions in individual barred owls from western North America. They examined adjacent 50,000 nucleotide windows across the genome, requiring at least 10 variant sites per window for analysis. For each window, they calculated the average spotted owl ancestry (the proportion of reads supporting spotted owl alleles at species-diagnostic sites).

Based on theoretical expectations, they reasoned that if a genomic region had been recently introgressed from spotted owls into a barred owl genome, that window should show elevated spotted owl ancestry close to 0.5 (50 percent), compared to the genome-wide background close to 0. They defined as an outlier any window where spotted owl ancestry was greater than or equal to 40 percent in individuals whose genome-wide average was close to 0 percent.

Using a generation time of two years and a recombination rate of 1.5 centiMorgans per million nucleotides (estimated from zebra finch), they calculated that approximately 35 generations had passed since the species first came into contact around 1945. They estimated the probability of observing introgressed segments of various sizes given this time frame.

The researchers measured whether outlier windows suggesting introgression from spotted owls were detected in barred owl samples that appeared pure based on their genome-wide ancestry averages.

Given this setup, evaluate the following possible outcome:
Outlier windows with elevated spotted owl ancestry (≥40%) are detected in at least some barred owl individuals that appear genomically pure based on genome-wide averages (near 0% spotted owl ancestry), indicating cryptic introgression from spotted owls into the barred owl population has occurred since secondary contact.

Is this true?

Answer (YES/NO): NO